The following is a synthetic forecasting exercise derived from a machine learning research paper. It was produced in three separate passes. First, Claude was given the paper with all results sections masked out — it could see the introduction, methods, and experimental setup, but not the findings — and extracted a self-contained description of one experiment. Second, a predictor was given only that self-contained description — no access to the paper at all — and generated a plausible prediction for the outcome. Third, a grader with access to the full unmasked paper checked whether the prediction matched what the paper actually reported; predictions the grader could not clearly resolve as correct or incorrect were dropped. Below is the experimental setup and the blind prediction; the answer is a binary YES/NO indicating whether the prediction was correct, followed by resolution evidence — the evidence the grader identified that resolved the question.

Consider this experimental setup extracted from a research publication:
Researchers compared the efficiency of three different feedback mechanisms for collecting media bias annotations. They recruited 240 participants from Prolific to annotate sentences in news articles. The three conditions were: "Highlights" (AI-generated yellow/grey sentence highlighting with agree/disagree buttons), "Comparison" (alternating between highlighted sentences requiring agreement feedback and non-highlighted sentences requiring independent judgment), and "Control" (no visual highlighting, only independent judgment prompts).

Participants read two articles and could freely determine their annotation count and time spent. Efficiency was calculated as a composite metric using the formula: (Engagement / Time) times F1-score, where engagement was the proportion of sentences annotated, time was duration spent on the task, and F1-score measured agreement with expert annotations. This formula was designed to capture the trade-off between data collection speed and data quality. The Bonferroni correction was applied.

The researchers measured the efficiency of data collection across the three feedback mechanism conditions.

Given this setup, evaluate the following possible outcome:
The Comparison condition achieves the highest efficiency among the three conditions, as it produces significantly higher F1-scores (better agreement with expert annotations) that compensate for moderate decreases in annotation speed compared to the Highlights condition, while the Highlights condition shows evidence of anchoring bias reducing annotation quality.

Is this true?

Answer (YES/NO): NO